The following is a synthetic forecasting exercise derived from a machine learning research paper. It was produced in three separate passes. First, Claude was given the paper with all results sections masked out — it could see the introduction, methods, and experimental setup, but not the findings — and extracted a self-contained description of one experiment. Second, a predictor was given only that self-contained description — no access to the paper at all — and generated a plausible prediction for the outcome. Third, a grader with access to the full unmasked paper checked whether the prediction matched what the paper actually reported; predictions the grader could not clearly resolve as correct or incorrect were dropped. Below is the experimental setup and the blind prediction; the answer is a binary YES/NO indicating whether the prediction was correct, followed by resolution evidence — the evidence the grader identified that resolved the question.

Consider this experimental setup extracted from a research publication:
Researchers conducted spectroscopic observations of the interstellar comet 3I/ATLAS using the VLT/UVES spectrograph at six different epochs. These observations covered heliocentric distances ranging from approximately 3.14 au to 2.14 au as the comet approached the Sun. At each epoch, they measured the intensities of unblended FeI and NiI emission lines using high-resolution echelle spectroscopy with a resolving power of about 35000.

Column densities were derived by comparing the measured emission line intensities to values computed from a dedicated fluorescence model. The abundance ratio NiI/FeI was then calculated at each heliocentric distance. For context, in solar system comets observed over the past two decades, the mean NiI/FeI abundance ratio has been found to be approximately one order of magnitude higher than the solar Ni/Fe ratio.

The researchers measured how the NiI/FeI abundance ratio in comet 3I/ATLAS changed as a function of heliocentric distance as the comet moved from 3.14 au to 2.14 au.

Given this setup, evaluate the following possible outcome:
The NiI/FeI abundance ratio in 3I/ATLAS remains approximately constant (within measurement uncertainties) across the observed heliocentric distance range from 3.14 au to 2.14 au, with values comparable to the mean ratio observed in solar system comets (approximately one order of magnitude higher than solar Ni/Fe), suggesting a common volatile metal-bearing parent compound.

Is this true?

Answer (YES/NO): NO